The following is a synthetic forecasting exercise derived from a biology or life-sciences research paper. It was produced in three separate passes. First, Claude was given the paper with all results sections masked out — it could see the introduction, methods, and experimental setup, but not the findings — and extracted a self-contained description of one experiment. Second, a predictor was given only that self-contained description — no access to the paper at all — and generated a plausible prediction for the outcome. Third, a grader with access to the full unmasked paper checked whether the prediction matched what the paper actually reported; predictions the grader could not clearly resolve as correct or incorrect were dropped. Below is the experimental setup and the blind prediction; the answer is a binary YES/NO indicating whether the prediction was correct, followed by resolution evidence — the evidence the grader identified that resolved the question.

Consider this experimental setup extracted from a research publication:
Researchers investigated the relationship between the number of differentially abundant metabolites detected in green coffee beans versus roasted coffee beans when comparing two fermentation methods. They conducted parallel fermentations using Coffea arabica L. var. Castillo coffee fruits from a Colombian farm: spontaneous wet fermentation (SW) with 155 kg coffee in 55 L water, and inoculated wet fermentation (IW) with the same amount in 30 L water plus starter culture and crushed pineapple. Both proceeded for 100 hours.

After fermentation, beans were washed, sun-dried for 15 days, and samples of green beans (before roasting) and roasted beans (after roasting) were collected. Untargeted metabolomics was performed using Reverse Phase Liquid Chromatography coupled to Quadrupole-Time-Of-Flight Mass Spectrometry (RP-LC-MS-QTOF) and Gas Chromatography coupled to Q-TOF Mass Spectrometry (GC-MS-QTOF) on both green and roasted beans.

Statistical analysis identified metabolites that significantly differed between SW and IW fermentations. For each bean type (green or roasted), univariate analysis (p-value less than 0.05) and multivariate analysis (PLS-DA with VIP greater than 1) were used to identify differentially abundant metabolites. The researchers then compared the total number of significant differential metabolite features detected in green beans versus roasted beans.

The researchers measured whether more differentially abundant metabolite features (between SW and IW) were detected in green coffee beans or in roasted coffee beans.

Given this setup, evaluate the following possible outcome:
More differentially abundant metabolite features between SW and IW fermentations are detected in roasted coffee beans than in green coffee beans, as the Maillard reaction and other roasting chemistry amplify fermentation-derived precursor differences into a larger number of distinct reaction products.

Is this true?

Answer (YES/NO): YES